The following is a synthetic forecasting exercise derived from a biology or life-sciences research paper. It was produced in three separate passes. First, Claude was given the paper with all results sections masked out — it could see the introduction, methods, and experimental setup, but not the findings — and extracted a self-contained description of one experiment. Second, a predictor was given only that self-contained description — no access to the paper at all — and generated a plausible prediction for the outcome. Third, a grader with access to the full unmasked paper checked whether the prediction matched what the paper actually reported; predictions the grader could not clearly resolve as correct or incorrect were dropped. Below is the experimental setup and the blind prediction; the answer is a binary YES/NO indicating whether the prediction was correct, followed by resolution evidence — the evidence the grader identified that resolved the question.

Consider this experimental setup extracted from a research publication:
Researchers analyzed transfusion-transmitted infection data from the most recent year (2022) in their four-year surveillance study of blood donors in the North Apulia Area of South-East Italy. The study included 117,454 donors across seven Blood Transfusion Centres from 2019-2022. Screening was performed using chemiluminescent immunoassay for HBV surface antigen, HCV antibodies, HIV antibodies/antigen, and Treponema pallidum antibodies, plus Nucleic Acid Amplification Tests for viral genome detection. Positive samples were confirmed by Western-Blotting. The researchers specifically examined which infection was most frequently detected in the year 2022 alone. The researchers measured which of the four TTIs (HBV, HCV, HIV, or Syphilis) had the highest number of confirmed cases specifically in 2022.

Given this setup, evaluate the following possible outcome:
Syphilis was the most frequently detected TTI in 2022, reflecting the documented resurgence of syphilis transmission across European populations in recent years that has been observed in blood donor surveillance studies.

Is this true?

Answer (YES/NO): YES